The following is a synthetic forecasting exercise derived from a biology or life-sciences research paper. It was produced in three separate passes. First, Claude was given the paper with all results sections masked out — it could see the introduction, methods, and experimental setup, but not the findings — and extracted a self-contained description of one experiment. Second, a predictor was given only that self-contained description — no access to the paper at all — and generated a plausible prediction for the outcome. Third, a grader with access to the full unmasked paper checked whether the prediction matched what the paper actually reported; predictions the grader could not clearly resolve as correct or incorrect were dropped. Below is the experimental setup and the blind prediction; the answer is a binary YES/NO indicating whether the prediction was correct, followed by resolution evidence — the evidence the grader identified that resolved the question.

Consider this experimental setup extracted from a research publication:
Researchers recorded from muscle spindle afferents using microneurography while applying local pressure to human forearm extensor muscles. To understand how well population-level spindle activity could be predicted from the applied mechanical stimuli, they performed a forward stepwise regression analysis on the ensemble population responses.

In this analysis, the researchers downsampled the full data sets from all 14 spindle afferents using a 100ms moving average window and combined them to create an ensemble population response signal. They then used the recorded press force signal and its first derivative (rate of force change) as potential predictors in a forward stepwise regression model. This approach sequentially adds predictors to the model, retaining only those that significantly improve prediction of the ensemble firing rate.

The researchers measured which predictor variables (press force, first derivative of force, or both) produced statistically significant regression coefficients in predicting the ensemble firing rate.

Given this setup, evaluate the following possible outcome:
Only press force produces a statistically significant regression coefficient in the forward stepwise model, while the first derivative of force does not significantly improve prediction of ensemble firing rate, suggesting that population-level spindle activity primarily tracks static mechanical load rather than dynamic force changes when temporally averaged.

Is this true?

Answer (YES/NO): NO